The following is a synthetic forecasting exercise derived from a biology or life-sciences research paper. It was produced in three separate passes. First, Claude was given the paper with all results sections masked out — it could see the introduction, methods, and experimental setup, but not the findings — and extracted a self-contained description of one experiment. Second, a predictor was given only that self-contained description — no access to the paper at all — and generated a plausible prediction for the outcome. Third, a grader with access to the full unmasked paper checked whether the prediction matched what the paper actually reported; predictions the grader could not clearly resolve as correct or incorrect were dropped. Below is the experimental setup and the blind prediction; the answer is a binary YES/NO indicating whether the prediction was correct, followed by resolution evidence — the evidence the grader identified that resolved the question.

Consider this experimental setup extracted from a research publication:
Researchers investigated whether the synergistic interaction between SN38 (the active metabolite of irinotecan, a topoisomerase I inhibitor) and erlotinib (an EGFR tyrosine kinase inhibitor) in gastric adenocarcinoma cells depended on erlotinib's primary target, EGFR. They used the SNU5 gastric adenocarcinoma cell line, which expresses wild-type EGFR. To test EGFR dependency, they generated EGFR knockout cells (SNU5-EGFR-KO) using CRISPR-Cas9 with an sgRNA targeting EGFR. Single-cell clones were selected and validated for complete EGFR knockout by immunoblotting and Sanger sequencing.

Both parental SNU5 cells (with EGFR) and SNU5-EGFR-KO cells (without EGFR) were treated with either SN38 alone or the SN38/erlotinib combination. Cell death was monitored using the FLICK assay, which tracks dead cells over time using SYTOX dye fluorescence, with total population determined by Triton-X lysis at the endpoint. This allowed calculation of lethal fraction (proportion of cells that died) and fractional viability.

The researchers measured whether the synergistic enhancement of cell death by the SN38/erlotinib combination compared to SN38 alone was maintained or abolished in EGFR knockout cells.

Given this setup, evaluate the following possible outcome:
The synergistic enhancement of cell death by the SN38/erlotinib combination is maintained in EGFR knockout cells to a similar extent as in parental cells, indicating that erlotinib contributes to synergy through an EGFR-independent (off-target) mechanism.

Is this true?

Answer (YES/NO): YES